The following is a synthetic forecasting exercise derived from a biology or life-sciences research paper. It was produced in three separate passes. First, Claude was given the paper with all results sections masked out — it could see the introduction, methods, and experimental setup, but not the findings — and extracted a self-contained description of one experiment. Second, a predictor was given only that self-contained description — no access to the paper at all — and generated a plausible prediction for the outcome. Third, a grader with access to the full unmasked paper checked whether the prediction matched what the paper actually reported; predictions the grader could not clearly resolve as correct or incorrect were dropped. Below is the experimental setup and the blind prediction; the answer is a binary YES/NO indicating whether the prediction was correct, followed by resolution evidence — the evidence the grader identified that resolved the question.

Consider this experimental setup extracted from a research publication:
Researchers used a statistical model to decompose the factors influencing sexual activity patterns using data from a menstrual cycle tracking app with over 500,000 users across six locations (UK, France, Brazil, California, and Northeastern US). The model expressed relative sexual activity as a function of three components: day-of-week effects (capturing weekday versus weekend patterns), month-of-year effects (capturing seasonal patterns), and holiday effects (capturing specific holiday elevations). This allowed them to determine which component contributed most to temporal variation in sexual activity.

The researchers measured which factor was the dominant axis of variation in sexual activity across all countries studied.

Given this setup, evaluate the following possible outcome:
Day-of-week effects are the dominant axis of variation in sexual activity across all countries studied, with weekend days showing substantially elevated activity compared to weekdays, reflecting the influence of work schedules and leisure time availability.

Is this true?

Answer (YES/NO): YES